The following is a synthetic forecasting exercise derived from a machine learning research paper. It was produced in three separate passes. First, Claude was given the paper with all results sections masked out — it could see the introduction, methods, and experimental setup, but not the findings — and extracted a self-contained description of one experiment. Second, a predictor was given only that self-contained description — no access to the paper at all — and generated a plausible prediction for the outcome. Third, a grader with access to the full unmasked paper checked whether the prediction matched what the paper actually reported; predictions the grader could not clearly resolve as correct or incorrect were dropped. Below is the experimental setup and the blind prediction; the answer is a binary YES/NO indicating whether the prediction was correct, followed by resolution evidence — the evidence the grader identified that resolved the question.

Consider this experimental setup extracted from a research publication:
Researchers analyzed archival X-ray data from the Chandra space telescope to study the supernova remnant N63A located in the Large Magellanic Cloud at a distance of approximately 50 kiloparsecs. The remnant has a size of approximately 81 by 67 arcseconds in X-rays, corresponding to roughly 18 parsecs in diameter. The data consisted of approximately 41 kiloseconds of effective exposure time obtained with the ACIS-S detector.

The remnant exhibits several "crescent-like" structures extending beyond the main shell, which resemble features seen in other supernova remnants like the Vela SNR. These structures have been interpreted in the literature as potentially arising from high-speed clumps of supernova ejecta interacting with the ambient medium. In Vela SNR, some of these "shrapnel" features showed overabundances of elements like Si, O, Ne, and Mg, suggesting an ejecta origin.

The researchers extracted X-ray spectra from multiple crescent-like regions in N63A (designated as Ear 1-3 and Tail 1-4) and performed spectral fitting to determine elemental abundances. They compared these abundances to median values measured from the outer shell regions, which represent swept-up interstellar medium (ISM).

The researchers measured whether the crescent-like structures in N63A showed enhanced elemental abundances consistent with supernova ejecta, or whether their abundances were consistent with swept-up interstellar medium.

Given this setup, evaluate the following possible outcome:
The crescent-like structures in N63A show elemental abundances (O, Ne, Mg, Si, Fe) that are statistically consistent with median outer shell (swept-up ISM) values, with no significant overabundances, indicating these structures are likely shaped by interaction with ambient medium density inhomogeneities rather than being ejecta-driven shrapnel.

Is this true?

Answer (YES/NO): YES